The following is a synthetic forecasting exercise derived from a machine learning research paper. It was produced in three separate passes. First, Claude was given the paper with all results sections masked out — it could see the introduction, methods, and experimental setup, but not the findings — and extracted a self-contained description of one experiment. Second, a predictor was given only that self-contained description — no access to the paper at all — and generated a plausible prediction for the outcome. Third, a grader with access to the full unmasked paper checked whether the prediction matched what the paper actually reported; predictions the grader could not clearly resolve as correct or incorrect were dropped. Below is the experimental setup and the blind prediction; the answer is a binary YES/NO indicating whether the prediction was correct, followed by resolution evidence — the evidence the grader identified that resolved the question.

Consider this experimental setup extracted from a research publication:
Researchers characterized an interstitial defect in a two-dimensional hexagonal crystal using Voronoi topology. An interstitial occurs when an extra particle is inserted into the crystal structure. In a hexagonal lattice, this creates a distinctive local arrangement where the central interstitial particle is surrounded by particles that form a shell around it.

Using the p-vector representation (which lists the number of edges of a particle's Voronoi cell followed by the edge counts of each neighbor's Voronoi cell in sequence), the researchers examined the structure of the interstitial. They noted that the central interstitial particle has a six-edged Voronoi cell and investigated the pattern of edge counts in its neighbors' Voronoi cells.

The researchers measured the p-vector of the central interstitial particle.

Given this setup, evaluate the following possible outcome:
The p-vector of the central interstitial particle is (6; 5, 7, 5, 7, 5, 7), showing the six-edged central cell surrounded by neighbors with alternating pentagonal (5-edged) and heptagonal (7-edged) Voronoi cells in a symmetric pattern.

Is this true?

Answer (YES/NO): YES